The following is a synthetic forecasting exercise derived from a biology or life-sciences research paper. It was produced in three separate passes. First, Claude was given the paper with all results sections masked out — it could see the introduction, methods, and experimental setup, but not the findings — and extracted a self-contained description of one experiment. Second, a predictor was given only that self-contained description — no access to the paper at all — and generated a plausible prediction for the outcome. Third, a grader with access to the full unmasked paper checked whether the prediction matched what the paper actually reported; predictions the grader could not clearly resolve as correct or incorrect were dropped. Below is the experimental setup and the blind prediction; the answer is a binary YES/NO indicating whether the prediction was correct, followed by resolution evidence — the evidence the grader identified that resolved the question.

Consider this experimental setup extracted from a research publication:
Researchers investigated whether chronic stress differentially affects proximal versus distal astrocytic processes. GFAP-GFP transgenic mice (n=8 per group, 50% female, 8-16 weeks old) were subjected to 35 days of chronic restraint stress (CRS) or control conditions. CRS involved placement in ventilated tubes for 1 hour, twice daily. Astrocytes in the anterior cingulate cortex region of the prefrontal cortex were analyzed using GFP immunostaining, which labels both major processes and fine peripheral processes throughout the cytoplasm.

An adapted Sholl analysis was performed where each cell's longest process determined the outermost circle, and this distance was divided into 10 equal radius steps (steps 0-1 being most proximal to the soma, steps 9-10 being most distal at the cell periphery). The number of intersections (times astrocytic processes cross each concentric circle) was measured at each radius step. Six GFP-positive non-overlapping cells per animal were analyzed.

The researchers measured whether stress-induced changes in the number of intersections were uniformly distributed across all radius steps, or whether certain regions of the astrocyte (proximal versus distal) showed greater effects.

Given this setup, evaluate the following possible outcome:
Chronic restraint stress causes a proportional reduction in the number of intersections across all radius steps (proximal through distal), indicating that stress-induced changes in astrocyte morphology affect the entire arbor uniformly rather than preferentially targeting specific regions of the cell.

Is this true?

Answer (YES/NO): NO